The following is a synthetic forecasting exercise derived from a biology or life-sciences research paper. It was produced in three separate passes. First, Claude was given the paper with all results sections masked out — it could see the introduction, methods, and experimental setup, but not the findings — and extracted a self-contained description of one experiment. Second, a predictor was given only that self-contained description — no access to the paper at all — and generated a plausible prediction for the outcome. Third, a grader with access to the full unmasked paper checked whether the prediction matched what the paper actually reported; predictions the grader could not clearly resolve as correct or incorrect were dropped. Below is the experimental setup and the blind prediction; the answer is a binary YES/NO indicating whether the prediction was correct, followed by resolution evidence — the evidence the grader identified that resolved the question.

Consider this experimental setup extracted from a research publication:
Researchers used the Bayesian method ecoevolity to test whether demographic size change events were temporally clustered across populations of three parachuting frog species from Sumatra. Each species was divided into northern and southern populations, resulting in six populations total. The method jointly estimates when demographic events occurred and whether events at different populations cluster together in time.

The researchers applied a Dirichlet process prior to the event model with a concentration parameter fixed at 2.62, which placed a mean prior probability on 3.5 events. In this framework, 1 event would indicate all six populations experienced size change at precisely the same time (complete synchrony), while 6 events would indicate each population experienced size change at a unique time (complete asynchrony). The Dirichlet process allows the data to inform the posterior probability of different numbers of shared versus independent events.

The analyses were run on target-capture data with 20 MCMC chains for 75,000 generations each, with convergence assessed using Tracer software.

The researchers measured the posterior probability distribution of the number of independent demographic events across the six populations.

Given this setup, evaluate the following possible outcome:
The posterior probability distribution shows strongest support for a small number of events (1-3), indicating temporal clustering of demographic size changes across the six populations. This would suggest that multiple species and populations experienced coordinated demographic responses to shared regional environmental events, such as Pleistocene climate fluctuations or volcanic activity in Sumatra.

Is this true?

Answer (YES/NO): NO